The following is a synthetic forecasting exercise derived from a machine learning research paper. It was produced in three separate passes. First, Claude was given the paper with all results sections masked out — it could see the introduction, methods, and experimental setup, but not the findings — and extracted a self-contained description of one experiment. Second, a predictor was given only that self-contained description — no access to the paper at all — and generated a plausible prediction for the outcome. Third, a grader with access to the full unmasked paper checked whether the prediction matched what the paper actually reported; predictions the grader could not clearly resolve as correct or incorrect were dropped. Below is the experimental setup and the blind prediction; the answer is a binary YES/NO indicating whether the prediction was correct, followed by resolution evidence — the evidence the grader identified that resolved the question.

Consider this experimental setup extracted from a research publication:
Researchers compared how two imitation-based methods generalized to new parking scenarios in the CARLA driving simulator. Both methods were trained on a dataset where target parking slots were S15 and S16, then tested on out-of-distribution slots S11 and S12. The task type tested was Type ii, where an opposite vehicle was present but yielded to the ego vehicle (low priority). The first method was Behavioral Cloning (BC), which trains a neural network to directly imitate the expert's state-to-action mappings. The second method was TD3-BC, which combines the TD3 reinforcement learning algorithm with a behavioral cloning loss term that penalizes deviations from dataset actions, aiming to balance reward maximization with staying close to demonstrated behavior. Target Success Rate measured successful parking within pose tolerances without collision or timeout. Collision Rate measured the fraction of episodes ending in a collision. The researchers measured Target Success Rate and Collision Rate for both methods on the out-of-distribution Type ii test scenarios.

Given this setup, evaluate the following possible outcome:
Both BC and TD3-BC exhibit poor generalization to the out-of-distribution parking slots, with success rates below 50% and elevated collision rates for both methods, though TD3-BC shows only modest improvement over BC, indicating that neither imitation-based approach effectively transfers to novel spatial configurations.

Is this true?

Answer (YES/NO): NO